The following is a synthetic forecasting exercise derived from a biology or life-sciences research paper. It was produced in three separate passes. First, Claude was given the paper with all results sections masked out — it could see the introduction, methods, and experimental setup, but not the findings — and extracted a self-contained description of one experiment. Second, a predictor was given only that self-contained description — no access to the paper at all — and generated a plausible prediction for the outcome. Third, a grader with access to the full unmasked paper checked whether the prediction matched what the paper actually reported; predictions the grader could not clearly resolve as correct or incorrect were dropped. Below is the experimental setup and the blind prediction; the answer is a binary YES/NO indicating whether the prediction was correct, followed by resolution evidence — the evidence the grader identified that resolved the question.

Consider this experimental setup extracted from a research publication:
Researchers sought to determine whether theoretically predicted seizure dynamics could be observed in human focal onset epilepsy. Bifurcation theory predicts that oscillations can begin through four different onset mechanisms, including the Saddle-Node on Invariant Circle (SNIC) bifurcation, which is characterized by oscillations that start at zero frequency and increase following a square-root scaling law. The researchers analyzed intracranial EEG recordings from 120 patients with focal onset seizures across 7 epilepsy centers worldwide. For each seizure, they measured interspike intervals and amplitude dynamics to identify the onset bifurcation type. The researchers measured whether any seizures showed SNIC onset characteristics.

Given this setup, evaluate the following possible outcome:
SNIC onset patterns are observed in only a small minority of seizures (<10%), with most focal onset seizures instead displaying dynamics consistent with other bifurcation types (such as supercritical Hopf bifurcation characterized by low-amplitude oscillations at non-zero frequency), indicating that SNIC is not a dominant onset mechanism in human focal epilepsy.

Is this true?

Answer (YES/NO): YES